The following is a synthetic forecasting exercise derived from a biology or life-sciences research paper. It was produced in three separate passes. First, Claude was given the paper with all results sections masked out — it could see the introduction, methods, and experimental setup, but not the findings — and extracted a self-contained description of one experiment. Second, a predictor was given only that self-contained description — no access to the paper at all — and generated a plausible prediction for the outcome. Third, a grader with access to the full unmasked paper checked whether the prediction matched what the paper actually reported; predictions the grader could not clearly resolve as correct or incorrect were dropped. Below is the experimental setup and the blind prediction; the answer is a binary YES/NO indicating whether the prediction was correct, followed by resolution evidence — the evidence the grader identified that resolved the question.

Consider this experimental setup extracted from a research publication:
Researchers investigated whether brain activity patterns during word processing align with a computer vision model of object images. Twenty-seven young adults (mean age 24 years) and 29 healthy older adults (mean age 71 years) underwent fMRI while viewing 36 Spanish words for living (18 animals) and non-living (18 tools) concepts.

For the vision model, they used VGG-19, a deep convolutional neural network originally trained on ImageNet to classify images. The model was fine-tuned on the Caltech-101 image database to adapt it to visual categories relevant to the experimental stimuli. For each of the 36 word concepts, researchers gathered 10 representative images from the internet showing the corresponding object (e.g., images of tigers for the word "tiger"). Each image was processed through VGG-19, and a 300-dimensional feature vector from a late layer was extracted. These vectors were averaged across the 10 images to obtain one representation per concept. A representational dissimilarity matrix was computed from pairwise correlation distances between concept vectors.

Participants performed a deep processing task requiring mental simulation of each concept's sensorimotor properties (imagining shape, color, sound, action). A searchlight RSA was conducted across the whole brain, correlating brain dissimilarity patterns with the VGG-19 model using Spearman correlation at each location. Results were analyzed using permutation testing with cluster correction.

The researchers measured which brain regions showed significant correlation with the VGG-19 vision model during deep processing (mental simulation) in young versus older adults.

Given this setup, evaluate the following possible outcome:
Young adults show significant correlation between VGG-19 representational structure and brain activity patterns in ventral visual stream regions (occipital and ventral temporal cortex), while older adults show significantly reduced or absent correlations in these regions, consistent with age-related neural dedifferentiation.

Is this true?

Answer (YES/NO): NO